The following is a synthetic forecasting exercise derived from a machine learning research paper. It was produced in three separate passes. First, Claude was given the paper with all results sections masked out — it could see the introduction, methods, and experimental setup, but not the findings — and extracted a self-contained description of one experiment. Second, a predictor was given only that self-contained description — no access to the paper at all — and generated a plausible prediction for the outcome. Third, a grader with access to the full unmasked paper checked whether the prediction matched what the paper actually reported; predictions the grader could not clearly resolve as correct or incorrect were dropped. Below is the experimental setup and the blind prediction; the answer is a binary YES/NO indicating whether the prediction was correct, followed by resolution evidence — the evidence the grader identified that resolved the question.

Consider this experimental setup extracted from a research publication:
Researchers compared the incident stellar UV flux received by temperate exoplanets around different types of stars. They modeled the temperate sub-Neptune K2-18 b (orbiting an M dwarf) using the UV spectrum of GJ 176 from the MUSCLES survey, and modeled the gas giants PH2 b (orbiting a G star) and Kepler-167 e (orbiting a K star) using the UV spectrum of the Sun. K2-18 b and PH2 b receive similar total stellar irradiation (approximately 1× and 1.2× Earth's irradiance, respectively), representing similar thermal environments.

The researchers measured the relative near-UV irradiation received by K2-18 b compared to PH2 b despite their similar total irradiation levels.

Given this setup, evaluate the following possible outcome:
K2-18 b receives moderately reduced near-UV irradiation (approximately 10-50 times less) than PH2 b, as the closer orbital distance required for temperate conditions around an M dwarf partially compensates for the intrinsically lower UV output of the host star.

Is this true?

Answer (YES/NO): NO